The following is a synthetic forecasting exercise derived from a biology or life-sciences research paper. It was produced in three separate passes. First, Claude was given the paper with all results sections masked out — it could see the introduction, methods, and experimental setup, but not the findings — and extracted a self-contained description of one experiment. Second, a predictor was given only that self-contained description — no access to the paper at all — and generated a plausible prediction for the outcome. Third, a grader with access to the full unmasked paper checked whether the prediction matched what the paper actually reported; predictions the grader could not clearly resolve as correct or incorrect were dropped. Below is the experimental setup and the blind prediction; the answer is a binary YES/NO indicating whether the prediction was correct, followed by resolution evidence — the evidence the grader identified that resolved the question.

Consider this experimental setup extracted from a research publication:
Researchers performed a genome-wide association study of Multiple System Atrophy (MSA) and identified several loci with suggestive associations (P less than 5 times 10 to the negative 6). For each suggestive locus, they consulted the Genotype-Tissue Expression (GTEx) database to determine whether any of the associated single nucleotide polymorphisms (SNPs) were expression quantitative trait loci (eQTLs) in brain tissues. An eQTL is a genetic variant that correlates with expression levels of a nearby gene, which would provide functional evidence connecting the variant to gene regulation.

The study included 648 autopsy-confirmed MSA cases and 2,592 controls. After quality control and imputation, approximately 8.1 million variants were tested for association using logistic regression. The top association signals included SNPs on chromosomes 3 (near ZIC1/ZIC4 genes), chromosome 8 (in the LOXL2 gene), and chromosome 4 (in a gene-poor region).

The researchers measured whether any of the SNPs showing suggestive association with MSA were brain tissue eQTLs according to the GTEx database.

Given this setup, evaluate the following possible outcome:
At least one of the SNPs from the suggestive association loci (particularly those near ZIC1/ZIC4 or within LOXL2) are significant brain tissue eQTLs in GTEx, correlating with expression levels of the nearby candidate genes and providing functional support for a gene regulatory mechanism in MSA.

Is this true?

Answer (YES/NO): NO